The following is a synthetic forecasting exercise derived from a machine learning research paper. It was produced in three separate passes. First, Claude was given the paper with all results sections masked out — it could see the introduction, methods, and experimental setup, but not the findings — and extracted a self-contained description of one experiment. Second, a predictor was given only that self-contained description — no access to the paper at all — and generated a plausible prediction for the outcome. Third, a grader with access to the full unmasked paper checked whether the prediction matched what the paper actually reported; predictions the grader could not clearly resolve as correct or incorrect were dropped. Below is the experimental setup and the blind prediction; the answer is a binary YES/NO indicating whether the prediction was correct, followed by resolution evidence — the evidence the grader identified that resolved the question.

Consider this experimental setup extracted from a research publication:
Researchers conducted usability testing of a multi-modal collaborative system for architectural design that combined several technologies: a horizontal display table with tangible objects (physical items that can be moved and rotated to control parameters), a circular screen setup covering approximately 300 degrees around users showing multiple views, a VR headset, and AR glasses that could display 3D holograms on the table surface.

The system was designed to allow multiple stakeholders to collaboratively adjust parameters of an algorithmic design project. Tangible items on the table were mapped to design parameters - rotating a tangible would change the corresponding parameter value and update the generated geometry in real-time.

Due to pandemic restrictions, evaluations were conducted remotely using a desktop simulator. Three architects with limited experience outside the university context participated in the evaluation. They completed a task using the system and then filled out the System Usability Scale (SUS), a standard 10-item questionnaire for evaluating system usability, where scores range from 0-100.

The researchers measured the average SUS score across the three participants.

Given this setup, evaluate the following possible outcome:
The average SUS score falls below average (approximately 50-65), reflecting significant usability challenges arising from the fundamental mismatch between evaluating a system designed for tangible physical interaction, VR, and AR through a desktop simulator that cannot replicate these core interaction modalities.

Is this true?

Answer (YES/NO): NO